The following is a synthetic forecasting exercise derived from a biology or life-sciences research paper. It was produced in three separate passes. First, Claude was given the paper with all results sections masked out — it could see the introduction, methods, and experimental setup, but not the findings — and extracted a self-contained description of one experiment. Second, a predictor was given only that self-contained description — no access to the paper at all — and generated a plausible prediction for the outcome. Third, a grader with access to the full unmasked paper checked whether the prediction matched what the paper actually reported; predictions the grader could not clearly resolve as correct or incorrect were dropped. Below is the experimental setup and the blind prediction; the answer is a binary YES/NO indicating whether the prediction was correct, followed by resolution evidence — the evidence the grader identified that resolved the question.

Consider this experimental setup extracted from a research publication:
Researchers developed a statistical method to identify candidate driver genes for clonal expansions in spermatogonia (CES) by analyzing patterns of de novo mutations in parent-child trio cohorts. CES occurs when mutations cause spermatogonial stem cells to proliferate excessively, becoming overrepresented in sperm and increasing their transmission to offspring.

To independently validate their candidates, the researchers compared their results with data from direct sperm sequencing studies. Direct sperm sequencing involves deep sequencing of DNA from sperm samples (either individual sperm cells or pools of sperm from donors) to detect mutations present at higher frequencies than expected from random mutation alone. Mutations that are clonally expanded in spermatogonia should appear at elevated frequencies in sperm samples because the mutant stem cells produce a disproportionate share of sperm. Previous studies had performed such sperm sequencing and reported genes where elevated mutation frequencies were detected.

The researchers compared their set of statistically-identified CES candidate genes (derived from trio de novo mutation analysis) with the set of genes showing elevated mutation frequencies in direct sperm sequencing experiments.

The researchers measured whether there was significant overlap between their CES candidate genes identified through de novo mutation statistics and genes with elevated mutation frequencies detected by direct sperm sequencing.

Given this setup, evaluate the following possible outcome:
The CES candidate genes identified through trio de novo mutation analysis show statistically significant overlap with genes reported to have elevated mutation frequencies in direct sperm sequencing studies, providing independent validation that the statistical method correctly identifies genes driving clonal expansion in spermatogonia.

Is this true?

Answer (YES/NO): YES